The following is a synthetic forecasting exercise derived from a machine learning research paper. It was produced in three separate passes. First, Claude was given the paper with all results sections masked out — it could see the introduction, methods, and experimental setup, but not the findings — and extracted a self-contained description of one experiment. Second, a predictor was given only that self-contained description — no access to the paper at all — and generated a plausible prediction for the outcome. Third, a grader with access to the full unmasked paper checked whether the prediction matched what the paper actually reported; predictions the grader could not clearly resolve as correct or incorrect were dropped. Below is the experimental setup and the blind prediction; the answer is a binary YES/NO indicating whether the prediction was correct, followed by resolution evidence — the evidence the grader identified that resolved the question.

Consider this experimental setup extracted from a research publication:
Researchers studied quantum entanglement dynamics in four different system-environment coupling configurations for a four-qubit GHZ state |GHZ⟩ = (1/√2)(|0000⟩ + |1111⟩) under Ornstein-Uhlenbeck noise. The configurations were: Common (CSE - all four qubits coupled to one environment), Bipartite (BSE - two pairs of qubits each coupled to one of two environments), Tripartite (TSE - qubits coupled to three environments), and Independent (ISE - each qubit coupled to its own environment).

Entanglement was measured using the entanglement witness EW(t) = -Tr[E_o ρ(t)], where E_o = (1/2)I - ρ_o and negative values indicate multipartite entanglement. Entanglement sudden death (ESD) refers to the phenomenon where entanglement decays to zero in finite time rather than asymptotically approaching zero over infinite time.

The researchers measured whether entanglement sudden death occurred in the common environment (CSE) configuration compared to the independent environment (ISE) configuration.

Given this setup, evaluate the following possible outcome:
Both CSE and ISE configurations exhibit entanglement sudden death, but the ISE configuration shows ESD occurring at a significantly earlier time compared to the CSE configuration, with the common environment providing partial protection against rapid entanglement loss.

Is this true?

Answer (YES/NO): NO